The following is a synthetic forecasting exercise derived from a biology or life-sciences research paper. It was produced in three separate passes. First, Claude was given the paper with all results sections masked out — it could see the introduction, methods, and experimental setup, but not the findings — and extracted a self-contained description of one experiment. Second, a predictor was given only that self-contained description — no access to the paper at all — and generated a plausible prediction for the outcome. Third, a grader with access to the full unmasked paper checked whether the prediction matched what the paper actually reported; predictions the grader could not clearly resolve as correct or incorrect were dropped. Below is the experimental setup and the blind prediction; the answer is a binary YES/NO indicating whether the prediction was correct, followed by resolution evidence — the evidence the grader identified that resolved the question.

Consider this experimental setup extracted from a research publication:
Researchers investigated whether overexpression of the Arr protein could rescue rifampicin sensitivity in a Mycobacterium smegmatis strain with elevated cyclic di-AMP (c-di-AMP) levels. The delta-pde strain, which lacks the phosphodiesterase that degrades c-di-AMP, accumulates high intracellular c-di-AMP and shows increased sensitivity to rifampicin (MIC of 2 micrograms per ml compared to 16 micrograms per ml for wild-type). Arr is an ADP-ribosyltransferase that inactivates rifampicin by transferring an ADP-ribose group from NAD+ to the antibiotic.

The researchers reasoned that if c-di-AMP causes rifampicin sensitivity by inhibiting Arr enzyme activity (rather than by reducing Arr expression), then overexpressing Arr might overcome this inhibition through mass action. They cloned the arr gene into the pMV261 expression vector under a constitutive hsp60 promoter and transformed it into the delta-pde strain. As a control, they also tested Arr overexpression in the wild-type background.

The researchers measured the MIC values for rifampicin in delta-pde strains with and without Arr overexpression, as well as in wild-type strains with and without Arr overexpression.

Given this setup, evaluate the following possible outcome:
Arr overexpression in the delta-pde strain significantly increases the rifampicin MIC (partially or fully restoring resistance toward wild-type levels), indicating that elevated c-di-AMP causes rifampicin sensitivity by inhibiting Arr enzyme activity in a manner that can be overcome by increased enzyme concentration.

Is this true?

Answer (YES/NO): YES